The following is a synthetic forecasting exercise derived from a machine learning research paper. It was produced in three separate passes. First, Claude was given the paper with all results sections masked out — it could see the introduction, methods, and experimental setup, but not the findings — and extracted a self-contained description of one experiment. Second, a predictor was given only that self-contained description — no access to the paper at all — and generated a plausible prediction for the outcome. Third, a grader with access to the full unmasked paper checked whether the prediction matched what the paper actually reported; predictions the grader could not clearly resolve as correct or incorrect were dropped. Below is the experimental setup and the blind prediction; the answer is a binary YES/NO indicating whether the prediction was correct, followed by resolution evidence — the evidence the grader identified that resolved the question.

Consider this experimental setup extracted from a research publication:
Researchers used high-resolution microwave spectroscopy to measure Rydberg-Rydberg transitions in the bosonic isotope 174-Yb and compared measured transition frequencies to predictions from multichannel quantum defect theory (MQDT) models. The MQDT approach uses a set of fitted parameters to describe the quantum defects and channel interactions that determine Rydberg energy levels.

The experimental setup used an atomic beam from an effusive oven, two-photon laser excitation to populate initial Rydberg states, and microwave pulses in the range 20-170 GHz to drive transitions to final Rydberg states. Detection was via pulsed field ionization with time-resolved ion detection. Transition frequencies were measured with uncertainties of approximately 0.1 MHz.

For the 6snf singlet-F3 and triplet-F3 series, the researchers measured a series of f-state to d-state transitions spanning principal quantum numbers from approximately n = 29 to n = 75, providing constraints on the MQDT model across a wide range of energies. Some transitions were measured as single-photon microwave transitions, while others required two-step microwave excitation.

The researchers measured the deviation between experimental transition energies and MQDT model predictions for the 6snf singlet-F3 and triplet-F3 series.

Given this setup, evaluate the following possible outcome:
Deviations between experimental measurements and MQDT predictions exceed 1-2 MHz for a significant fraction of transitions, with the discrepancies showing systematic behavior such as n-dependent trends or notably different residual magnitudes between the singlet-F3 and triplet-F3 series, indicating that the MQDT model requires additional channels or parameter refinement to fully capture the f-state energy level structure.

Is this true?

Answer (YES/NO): NO